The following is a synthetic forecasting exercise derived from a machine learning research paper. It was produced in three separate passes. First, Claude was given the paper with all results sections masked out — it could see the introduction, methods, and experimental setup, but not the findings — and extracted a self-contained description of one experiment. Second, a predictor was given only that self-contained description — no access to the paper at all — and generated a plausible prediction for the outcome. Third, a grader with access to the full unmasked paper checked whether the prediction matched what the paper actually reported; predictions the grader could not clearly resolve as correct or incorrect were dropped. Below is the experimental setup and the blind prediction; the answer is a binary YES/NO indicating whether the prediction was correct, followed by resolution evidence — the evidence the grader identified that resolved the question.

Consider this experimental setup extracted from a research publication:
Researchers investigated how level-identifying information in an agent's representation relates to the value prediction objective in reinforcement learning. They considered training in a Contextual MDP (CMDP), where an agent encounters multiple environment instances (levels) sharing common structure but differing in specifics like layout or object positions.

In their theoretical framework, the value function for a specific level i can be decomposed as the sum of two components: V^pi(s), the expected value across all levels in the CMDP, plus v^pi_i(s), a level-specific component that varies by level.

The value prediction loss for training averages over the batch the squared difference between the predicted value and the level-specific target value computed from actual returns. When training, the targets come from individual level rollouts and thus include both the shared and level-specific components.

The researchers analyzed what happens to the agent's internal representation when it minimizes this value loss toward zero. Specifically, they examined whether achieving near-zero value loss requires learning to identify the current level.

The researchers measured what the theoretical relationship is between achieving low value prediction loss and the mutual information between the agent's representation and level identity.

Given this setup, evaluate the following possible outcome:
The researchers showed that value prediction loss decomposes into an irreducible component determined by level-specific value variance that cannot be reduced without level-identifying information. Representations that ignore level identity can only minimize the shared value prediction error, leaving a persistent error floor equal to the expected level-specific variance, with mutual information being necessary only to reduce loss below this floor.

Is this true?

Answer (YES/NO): NO